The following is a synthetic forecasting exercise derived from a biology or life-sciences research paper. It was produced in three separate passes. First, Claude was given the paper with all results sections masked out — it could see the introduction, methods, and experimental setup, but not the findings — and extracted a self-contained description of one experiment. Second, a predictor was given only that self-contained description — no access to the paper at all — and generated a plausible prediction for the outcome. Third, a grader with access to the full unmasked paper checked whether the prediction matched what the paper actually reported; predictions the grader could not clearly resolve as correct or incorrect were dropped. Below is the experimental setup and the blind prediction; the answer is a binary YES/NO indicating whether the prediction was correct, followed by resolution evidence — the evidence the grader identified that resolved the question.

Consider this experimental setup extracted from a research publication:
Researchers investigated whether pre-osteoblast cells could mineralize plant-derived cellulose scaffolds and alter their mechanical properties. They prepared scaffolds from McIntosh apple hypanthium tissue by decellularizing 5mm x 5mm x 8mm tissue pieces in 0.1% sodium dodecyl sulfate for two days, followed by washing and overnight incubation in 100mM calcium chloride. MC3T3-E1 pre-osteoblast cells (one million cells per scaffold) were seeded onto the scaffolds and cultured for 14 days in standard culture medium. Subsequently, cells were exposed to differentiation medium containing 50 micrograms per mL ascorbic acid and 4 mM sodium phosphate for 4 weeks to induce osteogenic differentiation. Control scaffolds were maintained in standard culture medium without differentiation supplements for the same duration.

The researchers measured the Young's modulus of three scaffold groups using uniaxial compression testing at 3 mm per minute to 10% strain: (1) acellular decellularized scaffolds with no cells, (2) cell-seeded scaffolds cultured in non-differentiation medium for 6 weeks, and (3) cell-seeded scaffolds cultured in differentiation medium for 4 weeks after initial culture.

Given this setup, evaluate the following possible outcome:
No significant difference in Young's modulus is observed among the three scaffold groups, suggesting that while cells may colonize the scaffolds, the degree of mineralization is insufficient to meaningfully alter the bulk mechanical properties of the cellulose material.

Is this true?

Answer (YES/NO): NO